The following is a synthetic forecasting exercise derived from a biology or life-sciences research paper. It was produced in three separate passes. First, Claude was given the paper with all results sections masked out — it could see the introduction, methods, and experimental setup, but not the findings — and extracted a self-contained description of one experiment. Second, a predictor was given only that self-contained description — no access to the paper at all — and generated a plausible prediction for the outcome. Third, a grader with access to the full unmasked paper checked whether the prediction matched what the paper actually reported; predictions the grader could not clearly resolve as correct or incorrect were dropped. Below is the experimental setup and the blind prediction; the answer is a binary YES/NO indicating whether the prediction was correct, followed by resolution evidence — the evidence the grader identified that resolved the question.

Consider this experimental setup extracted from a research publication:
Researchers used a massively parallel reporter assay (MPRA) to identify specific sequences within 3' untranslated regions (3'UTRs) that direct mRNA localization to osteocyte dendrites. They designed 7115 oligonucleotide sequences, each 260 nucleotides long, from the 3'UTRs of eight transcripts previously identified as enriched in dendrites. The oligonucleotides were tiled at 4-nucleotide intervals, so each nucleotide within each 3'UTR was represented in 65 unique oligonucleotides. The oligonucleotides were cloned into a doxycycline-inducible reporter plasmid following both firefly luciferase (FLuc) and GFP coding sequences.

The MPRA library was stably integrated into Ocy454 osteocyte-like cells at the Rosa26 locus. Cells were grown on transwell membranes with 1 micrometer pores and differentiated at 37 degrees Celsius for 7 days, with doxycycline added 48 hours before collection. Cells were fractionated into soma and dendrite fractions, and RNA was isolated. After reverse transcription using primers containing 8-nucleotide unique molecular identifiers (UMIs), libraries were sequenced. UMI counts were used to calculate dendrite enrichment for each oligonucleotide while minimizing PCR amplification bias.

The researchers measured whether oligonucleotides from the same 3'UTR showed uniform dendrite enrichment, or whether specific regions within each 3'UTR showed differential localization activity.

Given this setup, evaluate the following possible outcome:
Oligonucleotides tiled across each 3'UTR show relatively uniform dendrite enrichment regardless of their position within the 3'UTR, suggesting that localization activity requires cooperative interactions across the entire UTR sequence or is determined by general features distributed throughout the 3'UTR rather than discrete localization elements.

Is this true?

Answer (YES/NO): NO